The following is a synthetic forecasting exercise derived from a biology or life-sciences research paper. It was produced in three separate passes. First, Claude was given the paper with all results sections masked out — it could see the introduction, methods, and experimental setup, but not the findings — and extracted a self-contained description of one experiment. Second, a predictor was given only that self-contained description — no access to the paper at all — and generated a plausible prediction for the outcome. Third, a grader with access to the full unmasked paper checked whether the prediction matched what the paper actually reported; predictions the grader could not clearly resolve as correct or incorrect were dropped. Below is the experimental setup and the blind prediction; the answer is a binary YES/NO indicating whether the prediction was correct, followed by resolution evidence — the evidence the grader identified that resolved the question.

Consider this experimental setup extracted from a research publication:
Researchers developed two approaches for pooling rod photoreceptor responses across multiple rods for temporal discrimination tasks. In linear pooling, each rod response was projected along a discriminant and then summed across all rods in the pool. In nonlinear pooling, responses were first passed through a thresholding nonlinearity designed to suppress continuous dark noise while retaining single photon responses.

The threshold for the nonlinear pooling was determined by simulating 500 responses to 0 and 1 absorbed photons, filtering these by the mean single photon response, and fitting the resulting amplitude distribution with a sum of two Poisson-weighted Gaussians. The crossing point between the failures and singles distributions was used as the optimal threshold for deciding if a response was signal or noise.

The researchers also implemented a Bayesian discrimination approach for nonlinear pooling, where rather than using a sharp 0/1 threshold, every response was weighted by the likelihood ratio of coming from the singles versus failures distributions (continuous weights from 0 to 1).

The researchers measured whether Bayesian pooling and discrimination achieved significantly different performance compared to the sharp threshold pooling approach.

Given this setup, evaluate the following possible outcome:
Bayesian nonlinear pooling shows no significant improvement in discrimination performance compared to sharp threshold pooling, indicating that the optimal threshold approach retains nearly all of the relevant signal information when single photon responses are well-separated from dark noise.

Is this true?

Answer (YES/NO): YES